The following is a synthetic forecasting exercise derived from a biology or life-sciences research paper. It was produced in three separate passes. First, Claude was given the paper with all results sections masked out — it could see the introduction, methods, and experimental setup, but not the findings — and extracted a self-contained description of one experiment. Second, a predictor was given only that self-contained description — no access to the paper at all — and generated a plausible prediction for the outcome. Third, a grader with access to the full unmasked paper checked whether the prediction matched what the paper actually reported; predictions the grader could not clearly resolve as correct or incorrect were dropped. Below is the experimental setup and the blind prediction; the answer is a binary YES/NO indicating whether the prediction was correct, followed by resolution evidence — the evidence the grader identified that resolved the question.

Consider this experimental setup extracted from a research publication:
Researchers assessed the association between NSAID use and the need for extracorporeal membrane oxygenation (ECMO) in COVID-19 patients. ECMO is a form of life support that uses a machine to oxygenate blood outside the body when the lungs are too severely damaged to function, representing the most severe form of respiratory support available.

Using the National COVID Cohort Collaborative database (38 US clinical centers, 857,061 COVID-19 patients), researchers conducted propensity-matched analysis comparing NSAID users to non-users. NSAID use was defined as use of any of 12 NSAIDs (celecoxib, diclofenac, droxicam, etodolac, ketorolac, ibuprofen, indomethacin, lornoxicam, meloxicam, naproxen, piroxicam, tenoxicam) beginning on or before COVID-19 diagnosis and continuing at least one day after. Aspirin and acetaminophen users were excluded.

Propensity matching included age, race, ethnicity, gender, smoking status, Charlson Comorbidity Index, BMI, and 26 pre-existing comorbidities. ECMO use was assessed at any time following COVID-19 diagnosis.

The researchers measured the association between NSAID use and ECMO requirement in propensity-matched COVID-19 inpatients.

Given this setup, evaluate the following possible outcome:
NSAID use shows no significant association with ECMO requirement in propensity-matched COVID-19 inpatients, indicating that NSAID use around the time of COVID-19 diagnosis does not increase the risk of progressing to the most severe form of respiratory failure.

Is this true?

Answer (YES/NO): NO